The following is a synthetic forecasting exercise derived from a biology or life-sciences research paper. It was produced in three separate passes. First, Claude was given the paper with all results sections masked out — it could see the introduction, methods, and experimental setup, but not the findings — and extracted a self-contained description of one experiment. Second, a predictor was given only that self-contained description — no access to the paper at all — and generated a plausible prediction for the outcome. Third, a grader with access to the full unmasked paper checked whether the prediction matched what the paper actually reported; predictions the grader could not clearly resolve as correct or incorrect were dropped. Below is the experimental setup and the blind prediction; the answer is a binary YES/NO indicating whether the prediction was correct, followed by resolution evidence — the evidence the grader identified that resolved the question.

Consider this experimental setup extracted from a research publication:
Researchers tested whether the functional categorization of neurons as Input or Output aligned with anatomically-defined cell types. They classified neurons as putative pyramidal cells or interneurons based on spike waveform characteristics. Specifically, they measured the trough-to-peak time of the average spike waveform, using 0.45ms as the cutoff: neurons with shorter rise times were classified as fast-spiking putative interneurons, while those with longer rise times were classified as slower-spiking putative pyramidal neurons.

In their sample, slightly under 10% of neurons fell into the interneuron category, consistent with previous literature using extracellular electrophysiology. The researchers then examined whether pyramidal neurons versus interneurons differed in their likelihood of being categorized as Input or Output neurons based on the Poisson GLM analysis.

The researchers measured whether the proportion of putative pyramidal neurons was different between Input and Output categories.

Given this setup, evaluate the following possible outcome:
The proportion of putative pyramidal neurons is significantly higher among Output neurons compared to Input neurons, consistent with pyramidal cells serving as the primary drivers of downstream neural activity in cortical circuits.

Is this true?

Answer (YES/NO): NO